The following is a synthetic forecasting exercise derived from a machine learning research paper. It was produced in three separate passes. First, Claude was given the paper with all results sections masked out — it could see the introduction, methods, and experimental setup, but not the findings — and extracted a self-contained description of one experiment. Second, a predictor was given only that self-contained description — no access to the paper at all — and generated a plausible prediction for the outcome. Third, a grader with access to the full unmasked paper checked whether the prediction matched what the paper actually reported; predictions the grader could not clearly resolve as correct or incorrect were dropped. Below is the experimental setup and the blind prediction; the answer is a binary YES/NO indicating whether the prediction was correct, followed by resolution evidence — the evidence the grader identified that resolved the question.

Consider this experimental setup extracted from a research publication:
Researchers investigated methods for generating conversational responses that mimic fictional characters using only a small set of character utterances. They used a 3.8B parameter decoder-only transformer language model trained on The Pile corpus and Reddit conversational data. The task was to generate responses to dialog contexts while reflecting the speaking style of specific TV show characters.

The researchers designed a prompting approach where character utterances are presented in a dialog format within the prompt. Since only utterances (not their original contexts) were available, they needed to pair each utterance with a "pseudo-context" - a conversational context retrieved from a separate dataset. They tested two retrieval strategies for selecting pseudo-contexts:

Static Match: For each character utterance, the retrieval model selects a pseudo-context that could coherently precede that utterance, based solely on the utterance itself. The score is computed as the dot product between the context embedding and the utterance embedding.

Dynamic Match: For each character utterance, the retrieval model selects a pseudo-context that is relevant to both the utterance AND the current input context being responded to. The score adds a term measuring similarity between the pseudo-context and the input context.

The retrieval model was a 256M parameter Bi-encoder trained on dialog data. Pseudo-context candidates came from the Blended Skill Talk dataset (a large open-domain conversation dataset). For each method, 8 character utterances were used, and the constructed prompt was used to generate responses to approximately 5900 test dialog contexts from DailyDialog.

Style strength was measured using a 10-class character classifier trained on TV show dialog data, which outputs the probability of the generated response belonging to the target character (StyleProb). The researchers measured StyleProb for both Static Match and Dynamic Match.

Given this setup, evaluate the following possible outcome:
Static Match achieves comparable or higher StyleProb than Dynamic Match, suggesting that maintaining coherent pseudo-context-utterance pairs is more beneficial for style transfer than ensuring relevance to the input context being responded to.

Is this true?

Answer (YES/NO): NO